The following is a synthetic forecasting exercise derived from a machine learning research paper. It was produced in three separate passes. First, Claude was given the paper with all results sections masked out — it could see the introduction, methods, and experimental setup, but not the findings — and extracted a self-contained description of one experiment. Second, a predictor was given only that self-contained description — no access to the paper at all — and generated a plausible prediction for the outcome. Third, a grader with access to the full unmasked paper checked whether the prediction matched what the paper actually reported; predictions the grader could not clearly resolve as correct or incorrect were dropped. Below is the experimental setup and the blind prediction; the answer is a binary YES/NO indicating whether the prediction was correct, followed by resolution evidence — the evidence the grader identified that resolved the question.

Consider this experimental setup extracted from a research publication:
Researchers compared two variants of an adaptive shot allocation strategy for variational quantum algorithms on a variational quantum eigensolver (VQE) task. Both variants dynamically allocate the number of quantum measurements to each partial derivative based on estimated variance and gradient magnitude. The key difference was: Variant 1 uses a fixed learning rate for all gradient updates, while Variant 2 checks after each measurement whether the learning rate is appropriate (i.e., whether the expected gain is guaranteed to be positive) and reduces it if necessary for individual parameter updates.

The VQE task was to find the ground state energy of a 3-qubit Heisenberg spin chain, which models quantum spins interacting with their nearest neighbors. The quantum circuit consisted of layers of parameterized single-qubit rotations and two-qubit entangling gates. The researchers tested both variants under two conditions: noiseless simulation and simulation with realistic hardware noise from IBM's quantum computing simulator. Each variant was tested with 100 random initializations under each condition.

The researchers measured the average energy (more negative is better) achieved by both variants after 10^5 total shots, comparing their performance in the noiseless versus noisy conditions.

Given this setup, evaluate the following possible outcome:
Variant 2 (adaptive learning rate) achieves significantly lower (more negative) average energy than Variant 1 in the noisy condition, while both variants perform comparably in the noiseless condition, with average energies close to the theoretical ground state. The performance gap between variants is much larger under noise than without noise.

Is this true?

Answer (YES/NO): NO